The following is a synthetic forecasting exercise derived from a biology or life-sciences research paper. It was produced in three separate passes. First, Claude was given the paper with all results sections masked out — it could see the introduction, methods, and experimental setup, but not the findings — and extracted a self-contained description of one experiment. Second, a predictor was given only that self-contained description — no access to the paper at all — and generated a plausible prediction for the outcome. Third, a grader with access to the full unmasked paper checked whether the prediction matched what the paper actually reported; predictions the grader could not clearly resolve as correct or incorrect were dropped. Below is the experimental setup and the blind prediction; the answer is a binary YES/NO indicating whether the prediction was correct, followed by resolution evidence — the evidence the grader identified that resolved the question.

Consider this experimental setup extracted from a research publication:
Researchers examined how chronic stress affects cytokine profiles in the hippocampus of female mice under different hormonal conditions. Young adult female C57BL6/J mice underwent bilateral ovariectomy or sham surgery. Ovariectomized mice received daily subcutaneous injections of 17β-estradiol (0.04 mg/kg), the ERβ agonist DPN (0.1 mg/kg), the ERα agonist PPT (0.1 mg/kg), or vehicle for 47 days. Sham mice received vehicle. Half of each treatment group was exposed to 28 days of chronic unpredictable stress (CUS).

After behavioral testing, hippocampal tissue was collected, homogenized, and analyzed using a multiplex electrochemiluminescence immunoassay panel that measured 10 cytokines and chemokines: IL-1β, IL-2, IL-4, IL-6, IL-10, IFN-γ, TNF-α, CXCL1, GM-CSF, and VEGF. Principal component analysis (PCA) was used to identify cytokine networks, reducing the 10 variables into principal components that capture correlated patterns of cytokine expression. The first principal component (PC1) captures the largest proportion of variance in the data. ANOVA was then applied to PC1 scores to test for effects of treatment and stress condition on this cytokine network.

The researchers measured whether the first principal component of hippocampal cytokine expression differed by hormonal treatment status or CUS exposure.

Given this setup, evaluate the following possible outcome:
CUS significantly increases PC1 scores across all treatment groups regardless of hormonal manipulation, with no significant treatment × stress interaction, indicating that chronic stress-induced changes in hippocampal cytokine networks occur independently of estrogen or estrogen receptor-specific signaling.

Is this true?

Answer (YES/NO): NO